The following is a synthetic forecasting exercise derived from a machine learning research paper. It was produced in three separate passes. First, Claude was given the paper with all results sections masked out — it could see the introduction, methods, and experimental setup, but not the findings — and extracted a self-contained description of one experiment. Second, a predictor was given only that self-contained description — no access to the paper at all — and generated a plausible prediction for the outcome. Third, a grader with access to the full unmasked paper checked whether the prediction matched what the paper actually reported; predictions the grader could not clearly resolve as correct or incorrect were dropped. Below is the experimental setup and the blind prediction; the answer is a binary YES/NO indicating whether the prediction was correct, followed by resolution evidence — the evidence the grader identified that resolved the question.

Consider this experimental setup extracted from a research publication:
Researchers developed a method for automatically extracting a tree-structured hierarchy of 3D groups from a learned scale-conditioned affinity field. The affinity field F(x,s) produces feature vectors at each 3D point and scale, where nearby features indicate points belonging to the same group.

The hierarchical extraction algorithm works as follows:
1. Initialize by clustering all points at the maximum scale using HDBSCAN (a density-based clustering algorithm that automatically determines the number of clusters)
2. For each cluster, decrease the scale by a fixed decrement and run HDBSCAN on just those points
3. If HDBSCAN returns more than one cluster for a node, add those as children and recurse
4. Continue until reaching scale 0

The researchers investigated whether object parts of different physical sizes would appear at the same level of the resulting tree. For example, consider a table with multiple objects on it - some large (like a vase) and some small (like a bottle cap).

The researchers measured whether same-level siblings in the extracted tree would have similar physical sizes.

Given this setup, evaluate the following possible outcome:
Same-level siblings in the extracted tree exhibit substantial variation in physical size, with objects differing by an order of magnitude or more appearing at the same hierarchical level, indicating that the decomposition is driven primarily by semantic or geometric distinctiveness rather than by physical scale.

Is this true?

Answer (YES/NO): NO